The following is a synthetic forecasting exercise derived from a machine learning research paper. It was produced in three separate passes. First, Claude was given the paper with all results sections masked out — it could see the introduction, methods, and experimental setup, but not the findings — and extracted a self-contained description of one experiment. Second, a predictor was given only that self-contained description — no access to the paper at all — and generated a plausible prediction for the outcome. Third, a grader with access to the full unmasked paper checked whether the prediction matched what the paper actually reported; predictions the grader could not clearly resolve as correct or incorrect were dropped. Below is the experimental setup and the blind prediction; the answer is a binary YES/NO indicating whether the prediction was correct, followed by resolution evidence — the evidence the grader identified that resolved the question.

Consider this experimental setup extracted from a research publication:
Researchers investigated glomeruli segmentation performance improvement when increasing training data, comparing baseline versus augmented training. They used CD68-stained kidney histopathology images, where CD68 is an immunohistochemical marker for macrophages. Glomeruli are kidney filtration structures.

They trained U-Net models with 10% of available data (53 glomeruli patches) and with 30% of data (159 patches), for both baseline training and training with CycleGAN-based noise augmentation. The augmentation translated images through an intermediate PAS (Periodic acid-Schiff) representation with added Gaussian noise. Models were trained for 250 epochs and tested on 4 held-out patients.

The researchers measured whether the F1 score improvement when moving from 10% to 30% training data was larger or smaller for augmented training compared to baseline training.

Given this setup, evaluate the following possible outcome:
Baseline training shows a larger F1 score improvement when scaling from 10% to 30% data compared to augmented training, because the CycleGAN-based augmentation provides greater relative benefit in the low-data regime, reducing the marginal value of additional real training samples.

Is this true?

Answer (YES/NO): YES